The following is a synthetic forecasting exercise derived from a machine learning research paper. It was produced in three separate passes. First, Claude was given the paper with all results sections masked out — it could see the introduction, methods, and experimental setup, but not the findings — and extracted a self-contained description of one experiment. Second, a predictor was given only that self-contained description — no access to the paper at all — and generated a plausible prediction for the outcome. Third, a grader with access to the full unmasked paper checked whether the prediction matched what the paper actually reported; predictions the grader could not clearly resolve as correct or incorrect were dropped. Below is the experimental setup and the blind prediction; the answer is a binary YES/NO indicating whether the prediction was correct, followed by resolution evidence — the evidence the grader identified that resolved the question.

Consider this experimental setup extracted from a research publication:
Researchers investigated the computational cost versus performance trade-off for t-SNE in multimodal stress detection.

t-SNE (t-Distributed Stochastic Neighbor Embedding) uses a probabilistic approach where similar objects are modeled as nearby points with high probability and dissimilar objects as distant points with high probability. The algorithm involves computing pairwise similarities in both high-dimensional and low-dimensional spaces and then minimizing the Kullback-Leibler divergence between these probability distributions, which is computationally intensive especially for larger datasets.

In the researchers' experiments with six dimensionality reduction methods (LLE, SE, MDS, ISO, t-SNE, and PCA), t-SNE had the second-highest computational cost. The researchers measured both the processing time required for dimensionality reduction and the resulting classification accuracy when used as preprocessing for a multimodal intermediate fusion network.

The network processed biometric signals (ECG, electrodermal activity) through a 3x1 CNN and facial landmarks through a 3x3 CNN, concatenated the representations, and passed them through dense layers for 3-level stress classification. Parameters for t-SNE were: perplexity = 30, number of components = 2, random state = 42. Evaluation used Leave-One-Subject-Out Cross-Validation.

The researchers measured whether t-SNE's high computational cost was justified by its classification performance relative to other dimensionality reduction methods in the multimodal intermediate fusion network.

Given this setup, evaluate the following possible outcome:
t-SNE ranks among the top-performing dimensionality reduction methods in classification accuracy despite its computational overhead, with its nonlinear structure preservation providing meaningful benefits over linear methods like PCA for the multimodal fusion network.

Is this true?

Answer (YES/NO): NO